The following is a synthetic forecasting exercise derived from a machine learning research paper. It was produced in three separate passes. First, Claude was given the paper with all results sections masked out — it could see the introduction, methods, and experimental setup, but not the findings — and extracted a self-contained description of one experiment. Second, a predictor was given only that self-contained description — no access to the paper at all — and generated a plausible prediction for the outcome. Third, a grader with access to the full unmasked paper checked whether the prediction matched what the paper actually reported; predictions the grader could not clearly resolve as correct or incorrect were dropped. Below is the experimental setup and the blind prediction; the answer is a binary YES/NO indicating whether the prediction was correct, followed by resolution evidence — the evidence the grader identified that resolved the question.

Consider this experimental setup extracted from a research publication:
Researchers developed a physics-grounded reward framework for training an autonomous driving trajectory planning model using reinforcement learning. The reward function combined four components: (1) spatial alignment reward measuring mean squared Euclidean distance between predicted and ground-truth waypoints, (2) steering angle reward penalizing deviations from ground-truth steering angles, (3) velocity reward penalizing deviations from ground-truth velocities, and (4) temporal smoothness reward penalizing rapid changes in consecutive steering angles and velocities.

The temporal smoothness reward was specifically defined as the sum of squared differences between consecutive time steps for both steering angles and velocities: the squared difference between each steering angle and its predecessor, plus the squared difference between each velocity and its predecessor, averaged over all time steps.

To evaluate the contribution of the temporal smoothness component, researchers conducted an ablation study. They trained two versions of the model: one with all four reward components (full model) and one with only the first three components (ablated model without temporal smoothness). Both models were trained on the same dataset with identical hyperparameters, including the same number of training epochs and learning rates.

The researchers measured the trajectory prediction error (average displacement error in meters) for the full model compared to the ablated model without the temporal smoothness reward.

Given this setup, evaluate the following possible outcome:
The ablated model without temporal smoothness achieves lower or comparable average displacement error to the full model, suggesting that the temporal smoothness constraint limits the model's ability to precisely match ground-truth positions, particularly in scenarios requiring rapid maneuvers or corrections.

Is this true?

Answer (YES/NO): NO